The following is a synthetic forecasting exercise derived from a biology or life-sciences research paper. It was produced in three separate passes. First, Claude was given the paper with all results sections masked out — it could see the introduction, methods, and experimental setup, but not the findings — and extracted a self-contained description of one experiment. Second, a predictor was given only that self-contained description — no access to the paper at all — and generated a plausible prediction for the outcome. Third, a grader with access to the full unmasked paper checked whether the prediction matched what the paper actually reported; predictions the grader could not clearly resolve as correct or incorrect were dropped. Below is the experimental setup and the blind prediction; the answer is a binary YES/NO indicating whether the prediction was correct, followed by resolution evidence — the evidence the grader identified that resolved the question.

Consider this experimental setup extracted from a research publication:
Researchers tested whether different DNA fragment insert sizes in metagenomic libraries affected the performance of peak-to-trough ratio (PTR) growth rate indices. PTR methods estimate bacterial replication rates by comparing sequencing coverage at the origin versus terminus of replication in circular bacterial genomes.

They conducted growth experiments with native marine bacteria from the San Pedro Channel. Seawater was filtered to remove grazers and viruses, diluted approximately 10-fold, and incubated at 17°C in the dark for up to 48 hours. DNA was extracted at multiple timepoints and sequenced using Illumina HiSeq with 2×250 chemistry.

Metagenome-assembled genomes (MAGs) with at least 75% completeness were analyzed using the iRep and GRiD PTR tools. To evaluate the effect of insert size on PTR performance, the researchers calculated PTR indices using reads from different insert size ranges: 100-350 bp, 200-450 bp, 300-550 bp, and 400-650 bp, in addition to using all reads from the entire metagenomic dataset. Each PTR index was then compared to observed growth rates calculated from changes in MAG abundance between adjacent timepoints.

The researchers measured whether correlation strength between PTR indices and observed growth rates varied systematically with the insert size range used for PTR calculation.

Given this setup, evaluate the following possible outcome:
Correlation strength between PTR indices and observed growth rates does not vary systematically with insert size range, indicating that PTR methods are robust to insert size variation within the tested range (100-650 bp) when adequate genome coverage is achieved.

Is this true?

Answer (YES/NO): NO